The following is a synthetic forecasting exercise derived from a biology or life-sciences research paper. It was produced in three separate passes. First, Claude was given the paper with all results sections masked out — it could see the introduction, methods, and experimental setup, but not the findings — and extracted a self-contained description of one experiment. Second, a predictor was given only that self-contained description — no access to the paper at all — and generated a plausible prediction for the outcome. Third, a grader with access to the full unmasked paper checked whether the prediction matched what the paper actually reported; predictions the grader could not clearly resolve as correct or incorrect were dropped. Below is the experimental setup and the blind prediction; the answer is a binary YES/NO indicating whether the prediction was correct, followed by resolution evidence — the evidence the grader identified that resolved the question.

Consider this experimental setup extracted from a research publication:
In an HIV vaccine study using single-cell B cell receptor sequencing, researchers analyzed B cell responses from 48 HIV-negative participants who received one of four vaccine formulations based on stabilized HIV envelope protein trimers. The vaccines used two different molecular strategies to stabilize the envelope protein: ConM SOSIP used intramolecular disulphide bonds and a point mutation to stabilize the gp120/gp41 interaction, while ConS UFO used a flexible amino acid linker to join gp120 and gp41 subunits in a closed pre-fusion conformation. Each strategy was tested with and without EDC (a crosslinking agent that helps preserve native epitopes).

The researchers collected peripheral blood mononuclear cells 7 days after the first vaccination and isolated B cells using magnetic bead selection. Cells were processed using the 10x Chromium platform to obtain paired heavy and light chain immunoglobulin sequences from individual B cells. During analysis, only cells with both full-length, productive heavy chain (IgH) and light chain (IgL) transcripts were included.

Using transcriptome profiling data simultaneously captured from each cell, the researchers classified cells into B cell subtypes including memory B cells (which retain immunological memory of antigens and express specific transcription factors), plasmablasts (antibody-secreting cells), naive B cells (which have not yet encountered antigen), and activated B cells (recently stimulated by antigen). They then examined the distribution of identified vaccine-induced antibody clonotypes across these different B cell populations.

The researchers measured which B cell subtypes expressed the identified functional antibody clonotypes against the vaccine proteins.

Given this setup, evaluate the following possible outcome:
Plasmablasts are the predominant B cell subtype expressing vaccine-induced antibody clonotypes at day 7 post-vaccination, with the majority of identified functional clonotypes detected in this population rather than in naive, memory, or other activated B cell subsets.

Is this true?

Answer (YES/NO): NO